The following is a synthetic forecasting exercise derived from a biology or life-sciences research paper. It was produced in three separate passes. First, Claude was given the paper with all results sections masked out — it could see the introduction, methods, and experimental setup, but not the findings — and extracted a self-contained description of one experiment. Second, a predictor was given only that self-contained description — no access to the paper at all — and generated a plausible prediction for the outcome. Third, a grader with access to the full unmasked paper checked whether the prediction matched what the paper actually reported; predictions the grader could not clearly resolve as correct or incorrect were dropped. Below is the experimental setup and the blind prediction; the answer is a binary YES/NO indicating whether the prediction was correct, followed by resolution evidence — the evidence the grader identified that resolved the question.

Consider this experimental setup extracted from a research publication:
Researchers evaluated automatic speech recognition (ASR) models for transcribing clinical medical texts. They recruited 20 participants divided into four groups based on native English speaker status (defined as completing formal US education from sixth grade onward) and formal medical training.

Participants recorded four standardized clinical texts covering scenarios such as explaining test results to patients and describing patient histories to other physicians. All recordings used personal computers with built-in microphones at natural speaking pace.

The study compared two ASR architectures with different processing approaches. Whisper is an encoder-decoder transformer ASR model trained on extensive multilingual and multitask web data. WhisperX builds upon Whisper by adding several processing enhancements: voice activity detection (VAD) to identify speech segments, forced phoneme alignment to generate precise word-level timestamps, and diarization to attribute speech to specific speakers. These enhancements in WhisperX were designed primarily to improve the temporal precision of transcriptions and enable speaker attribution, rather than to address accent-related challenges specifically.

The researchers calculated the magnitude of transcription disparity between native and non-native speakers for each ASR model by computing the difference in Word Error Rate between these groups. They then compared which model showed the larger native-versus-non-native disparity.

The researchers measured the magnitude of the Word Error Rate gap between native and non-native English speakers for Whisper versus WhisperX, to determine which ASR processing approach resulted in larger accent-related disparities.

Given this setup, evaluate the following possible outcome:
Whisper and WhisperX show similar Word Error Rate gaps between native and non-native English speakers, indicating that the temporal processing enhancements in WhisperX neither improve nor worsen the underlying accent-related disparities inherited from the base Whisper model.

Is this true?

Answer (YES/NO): NO